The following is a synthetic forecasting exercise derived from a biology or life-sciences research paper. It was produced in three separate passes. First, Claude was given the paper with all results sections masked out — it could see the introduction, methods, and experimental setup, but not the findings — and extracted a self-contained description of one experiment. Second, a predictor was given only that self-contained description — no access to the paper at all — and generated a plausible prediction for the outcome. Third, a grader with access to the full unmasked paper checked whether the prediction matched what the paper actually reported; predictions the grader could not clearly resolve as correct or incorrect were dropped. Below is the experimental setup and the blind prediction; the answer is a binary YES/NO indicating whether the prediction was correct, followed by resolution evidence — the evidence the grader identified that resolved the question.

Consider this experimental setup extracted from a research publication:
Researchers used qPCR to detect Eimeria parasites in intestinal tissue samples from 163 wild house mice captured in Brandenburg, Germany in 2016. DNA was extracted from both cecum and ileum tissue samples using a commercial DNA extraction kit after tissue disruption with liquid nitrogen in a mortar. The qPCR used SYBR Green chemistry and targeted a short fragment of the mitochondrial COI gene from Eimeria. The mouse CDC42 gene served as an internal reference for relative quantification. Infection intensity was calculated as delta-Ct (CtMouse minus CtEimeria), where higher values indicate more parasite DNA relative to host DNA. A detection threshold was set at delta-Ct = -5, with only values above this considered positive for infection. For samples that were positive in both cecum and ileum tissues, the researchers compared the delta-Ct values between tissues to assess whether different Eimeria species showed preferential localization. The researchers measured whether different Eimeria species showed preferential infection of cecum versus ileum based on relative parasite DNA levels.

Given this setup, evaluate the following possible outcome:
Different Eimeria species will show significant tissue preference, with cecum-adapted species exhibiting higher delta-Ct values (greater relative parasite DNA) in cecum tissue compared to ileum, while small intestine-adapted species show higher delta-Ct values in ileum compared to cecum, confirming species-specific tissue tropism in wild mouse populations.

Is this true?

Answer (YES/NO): YES